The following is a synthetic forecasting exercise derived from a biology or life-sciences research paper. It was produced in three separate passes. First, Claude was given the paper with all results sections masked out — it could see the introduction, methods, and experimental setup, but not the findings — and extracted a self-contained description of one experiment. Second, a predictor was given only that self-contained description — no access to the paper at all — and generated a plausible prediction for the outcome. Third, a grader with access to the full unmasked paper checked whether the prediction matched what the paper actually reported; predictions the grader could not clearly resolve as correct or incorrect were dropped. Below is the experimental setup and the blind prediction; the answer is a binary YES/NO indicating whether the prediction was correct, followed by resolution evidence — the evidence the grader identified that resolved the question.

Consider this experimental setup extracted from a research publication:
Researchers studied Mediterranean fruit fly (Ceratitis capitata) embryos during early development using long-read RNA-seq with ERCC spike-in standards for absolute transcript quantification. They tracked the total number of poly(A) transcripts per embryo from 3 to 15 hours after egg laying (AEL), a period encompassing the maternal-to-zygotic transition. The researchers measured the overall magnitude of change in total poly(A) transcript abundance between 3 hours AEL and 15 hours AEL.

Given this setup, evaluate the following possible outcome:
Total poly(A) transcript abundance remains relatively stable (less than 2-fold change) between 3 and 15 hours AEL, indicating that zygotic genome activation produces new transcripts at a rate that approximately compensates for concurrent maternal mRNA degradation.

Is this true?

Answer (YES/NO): NO